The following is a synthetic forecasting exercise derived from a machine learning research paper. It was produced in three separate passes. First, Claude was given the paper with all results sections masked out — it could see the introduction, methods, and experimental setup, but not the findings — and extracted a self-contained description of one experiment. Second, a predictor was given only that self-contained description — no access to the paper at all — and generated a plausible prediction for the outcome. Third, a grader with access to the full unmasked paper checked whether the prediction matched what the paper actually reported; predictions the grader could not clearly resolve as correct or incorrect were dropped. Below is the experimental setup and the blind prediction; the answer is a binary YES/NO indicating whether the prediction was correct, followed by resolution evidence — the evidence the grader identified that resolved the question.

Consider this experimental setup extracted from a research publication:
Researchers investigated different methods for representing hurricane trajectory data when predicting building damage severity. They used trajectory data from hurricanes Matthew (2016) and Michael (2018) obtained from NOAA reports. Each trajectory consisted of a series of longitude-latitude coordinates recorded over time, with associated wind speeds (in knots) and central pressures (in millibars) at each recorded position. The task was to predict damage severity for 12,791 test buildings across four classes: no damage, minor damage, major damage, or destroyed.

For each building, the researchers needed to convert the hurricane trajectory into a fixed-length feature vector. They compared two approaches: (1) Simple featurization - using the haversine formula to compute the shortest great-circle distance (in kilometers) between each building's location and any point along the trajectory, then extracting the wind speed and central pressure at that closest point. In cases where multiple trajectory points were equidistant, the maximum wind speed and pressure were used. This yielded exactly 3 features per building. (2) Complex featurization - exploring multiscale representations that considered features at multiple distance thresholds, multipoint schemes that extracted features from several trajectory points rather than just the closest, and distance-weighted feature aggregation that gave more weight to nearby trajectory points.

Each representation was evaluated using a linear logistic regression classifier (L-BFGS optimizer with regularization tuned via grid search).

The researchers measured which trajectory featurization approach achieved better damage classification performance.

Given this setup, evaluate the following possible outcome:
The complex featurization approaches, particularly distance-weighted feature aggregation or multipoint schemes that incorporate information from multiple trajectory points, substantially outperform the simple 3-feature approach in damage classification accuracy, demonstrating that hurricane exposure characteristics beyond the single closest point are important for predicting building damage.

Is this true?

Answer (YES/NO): NO